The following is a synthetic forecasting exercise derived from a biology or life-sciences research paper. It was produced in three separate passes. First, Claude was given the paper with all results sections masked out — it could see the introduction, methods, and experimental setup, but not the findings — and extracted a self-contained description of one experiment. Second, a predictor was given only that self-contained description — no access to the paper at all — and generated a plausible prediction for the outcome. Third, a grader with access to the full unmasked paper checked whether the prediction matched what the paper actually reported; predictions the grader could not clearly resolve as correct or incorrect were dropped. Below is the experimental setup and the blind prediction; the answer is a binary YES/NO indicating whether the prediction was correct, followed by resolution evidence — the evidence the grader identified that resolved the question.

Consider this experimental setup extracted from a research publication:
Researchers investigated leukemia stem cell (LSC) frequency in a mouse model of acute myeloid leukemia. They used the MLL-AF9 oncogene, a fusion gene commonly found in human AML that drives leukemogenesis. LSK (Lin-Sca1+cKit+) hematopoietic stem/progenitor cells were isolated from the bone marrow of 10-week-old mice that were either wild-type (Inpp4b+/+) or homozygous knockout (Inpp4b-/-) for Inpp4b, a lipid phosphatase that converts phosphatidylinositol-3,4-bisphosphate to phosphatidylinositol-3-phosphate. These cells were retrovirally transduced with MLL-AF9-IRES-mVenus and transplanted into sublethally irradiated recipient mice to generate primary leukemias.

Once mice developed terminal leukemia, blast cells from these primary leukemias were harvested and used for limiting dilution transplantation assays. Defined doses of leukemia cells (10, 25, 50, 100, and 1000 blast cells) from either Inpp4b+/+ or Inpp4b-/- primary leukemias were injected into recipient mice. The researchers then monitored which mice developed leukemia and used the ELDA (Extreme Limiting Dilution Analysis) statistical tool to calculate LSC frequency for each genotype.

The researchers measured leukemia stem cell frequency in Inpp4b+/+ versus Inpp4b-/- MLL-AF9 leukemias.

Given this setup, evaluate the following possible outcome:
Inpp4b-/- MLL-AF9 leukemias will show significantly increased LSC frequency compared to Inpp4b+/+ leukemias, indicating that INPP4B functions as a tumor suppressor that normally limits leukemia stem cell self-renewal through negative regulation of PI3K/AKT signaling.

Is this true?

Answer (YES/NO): NO